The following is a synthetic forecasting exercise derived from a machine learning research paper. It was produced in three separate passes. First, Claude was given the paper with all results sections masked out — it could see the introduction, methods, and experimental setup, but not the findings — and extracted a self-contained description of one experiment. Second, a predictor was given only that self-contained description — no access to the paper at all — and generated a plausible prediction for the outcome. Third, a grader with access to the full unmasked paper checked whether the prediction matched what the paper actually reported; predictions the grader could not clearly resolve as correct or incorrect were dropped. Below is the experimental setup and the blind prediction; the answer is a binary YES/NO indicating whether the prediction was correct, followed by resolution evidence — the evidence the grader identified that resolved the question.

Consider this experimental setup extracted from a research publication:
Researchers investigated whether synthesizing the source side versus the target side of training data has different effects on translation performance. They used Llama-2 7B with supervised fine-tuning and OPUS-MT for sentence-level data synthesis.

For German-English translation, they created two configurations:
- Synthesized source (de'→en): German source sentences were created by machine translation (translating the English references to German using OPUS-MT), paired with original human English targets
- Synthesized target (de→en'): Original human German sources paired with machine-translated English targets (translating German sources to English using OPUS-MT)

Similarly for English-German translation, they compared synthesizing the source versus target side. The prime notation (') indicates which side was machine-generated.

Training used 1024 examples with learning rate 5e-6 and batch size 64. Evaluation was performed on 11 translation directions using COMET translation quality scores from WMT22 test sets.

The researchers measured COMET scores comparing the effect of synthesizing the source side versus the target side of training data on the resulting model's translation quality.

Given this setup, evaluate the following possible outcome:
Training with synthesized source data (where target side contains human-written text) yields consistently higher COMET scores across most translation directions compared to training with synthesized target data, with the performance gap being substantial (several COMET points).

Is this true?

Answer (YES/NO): YES